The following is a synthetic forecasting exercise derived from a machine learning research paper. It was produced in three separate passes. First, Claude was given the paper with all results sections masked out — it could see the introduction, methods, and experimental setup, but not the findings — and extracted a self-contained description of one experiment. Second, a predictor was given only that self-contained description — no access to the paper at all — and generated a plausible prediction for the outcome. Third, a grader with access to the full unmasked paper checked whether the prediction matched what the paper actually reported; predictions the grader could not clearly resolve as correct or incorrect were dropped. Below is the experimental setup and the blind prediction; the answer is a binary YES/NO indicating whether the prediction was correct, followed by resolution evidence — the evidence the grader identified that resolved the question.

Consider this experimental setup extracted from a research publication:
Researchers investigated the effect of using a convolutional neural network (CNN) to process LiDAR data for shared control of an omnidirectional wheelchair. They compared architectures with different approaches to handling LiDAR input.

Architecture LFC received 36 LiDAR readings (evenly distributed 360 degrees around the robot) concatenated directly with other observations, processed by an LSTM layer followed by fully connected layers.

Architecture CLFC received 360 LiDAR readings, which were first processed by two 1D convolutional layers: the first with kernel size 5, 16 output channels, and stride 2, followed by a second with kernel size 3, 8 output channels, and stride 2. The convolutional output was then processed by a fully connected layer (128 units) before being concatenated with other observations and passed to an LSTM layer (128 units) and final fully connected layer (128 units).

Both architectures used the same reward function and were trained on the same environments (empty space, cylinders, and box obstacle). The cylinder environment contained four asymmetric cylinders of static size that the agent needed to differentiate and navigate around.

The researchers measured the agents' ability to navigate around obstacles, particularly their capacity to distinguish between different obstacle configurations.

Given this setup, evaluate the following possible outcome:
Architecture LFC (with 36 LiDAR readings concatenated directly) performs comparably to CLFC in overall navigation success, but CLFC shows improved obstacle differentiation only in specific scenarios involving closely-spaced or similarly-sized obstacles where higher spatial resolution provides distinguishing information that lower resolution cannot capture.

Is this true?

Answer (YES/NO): NO